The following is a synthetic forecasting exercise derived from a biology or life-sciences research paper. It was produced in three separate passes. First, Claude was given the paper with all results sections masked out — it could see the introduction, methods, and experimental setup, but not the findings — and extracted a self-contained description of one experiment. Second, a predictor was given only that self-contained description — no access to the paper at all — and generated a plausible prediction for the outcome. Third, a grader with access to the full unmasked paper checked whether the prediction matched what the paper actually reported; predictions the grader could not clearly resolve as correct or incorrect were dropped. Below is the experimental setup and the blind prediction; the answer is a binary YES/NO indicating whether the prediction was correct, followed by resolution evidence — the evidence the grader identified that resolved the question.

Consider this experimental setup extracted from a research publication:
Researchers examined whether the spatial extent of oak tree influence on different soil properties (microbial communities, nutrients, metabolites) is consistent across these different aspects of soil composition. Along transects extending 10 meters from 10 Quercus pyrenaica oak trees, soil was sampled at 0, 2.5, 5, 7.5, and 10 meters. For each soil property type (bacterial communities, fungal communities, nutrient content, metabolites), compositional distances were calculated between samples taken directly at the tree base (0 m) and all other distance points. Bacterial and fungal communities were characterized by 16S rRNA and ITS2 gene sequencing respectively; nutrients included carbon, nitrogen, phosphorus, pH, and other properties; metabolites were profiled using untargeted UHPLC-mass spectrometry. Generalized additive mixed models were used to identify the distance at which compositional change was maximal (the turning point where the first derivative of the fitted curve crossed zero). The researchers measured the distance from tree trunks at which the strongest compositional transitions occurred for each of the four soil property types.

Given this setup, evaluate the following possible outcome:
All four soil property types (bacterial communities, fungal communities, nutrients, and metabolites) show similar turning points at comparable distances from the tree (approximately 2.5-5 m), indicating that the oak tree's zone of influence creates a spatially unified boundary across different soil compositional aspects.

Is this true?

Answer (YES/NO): NO